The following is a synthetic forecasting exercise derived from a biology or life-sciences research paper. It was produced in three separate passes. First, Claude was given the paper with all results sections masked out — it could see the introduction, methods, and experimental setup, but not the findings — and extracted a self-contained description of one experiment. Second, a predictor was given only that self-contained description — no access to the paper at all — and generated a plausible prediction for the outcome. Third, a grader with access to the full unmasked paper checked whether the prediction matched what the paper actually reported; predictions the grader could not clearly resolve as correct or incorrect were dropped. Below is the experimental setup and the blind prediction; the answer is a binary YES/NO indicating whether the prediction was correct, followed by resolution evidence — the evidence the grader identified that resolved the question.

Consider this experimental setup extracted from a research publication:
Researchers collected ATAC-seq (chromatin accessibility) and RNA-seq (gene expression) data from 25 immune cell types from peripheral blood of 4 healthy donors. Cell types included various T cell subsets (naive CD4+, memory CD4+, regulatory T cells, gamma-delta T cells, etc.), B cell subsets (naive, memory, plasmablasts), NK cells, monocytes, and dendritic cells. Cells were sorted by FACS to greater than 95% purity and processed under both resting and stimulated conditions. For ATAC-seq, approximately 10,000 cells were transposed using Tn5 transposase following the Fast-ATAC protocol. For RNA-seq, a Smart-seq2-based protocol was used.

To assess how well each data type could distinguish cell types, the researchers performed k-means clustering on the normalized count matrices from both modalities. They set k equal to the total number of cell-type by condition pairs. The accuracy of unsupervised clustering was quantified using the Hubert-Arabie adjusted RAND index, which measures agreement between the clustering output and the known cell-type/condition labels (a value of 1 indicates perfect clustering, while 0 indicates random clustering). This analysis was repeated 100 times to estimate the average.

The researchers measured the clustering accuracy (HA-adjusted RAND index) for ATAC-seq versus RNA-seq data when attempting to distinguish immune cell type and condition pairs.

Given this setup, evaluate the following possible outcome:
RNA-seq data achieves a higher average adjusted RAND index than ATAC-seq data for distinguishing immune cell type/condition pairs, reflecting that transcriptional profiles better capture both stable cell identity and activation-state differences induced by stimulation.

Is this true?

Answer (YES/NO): NO